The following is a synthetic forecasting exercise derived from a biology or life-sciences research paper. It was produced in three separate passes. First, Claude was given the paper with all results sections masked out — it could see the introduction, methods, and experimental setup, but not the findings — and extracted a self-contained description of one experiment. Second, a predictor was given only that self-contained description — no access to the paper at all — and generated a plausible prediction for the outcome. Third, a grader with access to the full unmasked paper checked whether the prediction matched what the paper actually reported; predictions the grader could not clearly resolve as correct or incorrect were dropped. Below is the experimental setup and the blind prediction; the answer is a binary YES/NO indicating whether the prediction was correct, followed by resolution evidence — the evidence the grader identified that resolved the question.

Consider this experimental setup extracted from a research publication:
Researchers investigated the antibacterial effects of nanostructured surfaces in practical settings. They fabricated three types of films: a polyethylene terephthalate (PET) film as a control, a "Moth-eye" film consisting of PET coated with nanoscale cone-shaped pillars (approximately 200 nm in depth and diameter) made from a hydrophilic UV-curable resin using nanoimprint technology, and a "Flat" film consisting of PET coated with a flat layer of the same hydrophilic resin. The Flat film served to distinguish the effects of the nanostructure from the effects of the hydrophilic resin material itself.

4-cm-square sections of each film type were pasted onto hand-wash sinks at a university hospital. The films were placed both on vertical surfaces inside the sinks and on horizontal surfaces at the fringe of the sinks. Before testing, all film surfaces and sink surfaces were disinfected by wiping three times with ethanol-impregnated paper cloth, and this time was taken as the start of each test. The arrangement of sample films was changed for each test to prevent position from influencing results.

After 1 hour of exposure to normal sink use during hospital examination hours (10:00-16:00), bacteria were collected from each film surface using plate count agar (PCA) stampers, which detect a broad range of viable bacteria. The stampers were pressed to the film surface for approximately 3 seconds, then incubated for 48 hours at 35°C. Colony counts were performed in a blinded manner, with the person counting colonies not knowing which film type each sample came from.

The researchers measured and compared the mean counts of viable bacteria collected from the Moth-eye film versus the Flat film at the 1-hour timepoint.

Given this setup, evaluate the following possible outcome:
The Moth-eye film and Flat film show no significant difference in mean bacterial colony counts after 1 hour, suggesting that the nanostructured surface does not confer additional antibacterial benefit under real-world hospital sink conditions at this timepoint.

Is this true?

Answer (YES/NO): NO